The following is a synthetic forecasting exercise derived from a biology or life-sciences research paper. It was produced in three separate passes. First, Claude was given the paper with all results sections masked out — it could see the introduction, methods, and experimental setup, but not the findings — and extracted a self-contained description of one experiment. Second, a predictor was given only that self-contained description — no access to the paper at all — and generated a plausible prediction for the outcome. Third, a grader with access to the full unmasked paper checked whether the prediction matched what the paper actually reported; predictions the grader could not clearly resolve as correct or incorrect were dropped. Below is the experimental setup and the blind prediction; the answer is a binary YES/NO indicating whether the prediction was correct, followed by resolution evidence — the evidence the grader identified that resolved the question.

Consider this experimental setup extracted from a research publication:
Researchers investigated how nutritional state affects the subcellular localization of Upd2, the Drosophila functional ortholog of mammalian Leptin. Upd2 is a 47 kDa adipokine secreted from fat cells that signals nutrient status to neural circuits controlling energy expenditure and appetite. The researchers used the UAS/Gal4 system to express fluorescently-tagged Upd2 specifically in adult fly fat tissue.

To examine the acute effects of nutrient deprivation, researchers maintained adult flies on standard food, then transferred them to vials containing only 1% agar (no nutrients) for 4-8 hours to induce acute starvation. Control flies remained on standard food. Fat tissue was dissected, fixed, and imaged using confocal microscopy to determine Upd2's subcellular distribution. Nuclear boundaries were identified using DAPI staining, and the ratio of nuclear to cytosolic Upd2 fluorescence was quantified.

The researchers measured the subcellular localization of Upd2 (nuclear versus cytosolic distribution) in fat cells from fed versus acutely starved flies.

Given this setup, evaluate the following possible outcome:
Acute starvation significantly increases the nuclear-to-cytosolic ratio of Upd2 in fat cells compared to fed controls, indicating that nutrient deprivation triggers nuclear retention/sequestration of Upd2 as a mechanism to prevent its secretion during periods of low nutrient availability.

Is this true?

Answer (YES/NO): YES